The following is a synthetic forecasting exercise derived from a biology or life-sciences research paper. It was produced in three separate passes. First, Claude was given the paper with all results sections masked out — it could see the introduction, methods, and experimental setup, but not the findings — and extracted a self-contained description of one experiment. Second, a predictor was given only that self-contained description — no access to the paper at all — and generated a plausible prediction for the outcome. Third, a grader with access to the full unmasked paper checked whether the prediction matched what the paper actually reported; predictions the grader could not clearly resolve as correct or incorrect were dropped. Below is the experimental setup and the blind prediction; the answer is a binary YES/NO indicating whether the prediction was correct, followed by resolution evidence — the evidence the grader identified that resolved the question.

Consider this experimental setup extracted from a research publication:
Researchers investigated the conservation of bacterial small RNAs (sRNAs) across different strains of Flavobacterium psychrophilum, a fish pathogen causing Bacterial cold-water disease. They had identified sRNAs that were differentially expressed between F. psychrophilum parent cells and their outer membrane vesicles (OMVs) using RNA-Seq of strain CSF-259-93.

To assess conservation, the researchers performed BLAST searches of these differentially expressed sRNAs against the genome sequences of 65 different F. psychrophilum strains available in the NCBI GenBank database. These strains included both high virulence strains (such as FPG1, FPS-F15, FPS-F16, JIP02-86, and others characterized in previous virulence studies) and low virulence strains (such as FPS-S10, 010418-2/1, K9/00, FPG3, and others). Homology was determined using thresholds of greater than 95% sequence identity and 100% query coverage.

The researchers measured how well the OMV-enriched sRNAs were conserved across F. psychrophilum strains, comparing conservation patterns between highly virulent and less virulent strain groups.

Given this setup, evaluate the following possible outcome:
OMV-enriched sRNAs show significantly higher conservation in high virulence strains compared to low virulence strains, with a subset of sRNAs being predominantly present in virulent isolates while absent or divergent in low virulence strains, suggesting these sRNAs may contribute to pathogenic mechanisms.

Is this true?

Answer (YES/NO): YES